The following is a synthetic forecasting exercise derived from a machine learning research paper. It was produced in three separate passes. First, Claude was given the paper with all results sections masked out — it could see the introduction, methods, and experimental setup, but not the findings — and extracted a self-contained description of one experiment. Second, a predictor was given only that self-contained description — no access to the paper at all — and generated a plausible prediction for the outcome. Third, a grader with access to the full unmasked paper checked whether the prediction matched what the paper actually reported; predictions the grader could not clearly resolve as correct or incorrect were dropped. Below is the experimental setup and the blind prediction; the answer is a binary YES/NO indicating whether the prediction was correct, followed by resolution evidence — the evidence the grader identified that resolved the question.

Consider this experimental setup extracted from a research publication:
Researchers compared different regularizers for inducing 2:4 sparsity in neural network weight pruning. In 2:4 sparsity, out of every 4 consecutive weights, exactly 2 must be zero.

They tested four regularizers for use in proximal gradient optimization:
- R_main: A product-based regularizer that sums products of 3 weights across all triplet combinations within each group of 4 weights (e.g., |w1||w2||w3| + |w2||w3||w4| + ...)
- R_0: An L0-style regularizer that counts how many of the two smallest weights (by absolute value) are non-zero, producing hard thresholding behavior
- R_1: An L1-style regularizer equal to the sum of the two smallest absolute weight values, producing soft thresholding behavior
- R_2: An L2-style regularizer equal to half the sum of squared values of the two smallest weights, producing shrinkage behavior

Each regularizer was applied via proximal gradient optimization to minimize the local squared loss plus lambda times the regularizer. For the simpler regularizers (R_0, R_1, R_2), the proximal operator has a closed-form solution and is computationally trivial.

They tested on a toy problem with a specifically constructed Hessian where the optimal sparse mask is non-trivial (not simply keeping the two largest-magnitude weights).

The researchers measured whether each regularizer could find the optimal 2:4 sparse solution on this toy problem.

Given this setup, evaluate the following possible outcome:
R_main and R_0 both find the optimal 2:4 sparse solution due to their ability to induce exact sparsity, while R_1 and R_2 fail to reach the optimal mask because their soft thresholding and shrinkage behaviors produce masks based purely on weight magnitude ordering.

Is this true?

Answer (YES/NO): NO